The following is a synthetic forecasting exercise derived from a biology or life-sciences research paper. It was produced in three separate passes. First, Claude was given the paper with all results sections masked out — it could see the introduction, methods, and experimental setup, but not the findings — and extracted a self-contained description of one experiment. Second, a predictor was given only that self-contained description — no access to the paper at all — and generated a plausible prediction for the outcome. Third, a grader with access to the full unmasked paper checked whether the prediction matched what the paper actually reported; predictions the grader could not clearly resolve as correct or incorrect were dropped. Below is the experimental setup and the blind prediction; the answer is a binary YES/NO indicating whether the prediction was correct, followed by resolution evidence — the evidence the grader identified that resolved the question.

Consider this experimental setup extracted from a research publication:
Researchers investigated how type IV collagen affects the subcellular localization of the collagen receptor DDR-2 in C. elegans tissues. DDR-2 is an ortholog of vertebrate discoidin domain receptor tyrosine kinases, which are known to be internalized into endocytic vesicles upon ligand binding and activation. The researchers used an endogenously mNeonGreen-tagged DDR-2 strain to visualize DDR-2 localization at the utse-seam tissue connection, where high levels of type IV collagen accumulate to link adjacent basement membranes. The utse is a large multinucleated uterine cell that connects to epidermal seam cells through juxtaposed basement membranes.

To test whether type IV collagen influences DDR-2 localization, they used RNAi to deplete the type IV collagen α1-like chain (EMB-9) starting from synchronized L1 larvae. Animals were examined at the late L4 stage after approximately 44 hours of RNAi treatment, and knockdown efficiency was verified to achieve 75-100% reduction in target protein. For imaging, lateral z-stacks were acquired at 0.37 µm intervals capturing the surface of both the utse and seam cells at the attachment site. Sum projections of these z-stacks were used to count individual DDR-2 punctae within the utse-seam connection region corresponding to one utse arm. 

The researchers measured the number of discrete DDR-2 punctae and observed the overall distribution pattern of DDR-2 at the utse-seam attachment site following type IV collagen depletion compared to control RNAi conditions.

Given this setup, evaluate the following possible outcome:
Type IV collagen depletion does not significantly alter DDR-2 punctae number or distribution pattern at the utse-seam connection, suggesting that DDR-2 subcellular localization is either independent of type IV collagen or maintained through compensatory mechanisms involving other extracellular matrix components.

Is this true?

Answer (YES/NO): NO